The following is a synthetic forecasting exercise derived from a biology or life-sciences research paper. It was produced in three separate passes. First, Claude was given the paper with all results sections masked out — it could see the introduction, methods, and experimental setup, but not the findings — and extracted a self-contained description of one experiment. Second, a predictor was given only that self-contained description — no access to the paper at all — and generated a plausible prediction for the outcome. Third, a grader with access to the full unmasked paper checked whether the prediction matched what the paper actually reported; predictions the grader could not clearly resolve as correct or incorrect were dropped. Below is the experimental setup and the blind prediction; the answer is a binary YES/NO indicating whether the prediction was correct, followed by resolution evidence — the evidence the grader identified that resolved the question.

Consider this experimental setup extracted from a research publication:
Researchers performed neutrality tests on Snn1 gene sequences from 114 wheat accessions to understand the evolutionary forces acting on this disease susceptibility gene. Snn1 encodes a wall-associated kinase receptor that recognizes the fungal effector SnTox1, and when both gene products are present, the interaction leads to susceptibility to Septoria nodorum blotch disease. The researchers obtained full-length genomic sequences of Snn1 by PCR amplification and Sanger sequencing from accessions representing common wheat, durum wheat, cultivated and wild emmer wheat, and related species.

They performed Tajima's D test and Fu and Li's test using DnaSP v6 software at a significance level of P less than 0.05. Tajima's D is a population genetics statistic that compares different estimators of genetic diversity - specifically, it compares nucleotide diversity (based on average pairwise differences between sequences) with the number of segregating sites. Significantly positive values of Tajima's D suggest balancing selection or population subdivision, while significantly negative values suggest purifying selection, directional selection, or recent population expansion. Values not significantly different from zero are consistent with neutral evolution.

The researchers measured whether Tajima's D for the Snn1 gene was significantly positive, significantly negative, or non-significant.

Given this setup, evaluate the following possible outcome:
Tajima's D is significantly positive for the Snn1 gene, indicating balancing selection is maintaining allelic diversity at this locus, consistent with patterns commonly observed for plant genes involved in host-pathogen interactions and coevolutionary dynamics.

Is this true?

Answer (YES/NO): NO